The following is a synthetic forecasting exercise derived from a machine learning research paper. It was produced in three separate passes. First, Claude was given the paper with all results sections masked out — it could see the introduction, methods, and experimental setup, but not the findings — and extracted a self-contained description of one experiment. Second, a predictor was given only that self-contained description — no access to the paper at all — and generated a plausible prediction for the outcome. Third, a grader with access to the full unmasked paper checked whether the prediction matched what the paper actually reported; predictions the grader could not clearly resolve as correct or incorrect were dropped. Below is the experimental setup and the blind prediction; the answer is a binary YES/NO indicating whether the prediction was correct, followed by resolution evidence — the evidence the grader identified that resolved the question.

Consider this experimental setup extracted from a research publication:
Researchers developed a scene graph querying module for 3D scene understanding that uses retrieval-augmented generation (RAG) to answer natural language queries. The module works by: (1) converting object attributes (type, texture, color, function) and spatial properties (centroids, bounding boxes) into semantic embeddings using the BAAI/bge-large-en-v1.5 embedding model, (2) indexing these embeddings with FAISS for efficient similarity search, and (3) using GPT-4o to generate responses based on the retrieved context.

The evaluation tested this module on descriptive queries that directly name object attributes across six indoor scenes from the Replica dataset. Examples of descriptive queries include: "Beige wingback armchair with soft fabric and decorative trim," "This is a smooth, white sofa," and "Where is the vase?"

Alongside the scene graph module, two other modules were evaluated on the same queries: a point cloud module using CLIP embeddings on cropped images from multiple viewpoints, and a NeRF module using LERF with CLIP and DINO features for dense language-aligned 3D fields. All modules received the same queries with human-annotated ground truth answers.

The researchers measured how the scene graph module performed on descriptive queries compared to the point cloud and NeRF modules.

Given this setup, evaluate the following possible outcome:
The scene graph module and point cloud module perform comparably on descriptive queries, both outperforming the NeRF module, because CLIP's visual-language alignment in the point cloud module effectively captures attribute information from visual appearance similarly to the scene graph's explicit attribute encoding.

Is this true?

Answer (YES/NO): NO